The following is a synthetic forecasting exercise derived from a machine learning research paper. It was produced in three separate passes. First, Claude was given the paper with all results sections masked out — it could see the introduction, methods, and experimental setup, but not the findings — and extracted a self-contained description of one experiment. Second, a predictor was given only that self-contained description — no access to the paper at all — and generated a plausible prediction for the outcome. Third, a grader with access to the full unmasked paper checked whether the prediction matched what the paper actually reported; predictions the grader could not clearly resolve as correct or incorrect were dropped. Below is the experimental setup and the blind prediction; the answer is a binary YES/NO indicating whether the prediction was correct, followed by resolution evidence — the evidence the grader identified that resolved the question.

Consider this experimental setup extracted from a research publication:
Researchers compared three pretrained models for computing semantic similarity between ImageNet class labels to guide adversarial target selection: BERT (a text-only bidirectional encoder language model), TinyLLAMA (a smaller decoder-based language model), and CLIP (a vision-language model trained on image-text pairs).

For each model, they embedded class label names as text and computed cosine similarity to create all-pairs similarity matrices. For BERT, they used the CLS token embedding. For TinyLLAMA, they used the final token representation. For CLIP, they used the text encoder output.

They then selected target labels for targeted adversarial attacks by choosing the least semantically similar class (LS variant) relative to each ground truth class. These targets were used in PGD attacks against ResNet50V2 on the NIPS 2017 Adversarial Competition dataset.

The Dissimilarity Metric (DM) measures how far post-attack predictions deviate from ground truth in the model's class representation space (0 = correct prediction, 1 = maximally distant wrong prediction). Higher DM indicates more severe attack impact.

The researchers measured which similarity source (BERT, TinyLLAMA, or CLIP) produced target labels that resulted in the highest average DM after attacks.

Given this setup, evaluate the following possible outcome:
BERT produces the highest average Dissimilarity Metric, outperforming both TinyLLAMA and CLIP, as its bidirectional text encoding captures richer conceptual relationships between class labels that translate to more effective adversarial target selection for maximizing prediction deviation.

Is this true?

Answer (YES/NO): NO